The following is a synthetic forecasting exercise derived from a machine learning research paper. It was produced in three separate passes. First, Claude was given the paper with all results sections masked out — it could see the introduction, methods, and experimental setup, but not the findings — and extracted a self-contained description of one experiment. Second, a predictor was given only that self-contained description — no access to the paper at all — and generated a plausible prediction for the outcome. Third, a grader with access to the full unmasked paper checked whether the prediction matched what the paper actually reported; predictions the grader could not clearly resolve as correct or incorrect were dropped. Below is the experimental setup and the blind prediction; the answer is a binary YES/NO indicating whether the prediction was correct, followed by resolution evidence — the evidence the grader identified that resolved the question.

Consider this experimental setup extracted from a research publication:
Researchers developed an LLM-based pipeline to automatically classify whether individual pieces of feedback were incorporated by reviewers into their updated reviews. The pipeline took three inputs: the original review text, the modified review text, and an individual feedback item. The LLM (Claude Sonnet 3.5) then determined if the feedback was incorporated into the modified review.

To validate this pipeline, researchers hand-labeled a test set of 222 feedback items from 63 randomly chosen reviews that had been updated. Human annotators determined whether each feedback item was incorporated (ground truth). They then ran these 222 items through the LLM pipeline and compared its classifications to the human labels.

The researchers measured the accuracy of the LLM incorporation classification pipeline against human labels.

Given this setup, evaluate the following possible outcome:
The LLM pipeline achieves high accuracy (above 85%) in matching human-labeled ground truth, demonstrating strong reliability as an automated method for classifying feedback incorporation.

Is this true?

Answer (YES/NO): YES